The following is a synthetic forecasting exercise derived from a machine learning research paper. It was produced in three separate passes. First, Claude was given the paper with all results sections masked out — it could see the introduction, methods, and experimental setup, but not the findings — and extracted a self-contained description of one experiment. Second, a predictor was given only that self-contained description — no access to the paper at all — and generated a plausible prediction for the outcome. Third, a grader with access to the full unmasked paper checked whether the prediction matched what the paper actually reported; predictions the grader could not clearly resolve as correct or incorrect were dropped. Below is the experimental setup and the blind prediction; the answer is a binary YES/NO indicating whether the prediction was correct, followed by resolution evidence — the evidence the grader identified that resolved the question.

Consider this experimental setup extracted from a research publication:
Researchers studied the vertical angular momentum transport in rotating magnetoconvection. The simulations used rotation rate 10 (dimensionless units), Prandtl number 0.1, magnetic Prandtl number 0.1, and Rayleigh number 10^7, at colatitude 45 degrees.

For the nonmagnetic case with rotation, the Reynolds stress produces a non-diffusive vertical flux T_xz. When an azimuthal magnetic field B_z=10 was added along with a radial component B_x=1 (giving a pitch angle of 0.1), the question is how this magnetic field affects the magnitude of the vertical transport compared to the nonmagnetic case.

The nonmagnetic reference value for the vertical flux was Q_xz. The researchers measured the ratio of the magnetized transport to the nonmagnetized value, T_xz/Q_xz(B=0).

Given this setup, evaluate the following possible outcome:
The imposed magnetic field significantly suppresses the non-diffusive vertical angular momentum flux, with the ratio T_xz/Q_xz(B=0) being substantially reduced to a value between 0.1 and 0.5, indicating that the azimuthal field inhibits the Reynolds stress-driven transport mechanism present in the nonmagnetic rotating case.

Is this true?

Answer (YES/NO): NO